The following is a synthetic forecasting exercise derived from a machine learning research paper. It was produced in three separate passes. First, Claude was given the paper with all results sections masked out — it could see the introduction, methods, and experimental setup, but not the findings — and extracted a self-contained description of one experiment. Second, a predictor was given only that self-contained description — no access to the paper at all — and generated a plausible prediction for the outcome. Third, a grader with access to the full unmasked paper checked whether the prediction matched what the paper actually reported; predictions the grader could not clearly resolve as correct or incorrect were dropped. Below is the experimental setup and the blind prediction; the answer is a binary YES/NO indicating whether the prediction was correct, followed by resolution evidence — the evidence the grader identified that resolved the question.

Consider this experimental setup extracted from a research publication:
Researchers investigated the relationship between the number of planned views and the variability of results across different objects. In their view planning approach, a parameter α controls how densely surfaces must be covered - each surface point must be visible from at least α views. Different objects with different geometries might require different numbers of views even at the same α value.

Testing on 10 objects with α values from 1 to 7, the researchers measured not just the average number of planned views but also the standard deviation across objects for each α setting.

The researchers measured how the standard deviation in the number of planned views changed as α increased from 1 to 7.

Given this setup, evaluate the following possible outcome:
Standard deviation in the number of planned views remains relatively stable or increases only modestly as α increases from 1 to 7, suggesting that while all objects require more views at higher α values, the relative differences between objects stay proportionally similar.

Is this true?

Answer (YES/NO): NO